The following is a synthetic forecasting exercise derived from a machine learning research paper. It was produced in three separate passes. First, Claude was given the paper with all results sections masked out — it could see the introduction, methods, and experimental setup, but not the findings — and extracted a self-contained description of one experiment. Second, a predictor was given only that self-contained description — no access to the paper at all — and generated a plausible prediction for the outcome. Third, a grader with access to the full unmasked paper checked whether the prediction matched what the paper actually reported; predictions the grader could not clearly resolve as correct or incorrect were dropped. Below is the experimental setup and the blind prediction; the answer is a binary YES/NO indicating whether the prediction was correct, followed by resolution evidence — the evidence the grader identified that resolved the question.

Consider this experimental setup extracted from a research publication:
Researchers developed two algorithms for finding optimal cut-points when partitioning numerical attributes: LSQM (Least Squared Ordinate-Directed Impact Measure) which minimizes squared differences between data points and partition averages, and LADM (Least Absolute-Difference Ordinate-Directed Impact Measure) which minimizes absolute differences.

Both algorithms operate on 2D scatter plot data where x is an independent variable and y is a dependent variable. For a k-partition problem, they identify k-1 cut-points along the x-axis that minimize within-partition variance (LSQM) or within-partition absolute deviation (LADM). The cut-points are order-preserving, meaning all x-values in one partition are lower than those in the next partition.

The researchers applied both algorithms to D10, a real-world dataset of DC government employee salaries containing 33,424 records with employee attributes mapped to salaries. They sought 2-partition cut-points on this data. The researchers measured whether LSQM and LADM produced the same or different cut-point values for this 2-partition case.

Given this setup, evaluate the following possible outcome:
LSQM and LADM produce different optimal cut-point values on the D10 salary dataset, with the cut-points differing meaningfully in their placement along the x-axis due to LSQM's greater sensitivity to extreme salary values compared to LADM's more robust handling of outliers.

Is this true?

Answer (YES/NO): NO